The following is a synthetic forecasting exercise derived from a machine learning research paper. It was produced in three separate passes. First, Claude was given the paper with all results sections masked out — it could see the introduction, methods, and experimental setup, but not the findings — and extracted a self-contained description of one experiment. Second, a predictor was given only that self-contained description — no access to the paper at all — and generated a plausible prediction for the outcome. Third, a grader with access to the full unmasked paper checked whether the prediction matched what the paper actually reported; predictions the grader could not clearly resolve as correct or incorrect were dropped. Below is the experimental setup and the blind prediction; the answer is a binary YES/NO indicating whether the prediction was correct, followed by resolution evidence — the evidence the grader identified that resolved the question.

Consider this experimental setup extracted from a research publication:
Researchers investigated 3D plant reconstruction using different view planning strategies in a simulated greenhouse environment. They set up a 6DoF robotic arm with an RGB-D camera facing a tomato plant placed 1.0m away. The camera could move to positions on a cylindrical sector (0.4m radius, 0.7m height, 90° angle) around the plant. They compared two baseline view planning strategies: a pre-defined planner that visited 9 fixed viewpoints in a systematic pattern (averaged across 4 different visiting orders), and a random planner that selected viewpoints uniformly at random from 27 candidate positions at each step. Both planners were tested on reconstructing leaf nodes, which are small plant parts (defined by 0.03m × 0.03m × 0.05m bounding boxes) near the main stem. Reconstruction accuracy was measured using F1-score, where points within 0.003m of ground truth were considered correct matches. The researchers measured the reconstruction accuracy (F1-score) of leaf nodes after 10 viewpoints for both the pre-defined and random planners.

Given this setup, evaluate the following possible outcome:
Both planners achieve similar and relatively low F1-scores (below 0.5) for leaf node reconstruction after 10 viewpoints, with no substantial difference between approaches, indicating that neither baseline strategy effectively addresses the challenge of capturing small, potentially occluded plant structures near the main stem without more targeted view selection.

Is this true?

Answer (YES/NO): NO